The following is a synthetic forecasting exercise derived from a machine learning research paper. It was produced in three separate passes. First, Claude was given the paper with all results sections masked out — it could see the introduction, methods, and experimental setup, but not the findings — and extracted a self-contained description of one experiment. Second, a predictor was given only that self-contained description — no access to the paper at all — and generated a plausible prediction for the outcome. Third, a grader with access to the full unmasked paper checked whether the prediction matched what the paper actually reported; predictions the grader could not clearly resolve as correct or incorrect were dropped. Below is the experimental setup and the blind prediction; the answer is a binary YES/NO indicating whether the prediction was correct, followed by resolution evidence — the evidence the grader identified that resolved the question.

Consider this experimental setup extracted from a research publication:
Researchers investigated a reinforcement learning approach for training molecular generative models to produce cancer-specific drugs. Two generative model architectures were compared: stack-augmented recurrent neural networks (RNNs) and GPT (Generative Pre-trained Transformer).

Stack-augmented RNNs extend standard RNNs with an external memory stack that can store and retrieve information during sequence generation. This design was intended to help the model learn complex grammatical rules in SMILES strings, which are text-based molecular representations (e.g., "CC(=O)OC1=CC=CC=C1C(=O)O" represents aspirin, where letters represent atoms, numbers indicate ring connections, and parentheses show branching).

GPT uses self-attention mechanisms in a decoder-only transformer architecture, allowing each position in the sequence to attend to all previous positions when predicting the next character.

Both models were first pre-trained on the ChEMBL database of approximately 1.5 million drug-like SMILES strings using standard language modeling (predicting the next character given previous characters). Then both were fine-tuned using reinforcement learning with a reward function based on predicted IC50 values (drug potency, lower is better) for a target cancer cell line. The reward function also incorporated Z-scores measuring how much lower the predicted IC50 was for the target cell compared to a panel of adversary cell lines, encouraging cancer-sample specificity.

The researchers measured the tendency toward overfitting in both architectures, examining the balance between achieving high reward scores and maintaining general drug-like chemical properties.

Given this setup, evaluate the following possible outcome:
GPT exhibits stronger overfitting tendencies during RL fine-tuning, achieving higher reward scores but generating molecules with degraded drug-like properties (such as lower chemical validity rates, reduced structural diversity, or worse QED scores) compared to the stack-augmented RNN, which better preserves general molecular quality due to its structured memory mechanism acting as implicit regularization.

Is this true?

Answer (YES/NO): NO